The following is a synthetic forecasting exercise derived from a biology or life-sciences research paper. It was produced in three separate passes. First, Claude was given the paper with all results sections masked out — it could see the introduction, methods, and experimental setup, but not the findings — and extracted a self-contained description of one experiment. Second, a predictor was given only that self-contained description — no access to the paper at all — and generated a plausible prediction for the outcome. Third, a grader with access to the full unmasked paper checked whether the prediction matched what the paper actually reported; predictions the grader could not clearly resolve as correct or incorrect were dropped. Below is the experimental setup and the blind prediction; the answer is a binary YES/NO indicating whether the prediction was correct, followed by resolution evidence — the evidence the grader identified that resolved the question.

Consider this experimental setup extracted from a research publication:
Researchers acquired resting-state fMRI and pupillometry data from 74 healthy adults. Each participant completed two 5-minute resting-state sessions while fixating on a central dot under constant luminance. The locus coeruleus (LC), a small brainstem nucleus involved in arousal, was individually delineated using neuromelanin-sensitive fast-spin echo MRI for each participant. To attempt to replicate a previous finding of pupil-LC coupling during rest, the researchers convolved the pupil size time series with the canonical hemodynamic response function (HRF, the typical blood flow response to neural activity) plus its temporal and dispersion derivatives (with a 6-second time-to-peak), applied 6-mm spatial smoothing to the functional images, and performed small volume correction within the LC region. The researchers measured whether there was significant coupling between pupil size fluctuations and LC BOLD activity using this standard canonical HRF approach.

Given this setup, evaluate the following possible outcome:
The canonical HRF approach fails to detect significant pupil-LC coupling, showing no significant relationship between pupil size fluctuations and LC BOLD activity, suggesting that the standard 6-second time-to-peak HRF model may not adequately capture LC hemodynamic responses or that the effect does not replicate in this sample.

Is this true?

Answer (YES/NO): YES